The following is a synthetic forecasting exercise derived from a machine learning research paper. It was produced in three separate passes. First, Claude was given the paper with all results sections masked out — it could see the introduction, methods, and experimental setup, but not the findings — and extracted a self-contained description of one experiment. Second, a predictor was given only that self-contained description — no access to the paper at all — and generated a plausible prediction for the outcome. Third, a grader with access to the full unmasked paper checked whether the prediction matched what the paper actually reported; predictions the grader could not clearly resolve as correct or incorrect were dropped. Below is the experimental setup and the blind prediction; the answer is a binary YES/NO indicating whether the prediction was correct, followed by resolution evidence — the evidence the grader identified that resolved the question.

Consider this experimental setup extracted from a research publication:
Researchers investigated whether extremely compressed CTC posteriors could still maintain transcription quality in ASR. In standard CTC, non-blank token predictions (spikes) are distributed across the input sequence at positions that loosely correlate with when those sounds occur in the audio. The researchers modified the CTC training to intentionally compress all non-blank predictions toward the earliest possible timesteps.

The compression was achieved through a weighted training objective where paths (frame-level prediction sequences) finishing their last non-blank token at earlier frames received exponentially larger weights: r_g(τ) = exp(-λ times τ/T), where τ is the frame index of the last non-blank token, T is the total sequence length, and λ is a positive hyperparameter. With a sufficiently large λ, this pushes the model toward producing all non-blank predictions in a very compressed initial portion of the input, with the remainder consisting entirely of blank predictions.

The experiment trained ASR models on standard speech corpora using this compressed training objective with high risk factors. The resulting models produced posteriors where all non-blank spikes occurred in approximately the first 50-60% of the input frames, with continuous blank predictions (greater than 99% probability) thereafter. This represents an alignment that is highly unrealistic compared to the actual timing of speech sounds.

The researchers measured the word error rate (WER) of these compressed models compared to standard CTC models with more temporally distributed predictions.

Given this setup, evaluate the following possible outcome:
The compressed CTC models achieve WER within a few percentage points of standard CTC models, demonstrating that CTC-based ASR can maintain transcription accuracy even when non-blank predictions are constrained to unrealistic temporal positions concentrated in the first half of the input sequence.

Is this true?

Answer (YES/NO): YES